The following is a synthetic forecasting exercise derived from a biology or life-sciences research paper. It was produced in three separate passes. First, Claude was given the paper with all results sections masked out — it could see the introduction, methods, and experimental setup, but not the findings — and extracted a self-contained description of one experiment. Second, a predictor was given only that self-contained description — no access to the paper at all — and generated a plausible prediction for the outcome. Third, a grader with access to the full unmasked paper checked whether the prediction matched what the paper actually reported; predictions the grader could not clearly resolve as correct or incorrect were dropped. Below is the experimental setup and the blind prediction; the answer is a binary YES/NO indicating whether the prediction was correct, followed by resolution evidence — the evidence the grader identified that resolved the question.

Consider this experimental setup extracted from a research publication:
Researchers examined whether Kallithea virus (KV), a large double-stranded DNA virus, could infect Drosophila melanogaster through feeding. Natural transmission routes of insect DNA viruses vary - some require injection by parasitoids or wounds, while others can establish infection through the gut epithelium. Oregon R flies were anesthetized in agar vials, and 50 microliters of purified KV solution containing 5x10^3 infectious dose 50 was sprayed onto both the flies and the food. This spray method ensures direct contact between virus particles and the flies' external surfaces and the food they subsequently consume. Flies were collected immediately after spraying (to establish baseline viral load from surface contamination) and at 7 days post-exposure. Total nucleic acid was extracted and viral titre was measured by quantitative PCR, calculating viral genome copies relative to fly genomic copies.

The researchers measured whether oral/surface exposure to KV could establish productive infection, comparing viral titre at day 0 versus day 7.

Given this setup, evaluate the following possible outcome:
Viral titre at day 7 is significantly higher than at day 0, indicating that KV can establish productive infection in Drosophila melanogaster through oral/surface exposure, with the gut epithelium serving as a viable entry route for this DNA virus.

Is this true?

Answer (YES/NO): NO